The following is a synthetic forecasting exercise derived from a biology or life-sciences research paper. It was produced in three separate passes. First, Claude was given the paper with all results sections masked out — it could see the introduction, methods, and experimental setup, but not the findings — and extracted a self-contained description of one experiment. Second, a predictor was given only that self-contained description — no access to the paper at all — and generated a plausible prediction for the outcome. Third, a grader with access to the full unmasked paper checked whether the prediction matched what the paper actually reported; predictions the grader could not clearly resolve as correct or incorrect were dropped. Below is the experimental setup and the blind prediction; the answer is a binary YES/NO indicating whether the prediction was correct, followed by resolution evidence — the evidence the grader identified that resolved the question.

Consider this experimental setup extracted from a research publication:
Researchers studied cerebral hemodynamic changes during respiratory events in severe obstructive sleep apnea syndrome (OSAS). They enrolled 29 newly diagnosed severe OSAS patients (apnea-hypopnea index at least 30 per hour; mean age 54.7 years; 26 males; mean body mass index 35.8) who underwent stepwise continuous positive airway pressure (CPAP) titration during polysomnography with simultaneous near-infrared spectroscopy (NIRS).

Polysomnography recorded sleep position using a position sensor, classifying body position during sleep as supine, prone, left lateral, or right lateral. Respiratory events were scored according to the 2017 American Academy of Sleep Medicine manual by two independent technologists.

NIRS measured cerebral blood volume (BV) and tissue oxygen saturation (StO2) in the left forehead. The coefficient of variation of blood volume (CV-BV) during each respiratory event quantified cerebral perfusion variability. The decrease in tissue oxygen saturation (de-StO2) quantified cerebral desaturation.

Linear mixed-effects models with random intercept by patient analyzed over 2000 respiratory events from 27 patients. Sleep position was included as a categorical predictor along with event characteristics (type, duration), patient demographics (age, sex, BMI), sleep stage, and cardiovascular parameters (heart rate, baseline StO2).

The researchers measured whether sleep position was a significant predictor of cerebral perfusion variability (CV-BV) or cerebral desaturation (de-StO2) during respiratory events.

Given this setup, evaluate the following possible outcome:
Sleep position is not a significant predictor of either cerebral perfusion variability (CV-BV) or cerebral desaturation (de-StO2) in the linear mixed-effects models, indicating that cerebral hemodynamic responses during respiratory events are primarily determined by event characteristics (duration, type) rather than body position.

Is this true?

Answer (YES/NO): NO